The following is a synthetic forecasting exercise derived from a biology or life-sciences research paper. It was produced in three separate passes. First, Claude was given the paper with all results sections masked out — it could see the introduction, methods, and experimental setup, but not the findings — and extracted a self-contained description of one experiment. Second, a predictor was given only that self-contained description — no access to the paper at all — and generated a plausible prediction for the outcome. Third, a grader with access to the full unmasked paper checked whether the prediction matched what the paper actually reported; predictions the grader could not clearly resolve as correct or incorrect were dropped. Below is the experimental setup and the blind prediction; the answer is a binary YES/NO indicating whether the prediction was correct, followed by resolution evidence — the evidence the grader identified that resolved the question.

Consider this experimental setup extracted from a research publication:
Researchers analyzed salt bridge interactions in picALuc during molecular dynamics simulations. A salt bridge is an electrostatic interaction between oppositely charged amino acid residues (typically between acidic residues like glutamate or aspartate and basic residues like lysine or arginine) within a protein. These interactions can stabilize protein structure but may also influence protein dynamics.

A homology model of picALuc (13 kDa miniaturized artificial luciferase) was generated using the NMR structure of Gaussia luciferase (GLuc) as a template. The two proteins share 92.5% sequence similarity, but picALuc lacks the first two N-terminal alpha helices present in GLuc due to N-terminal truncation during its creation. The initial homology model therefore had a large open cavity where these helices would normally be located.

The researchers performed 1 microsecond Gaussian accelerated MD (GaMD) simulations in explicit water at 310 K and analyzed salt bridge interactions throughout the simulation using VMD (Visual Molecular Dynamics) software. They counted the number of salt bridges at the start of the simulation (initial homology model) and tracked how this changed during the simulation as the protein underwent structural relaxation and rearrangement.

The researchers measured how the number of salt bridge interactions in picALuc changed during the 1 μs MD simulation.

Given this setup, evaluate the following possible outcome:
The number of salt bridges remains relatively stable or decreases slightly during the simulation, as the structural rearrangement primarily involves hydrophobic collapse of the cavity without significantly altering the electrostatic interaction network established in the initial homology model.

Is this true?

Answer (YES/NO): NO